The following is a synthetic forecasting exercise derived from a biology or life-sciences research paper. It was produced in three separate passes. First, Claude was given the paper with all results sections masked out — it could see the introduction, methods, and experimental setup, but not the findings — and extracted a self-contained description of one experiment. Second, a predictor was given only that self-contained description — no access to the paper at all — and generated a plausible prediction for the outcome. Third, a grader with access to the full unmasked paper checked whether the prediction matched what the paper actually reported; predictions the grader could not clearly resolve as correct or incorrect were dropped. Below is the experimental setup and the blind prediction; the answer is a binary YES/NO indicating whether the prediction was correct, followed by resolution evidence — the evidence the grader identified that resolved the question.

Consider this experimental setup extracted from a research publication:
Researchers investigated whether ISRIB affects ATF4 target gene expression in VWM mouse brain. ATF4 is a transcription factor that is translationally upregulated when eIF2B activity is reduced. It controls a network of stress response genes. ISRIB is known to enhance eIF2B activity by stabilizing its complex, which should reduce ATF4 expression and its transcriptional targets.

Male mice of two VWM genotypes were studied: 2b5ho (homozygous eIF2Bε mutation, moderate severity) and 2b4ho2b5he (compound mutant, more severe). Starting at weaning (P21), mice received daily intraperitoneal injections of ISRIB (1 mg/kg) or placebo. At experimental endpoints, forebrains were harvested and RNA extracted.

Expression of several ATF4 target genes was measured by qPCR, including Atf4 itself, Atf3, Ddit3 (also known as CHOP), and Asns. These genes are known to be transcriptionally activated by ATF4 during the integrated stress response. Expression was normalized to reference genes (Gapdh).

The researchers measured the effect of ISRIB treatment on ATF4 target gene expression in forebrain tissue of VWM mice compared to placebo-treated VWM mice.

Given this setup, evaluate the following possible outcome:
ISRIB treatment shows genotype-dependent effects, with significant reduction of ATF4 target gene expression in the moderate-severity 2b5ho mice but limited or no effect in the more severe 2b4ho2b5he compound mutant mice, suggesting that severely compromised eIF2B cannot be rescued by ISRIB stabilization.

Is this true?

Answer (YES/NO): NO